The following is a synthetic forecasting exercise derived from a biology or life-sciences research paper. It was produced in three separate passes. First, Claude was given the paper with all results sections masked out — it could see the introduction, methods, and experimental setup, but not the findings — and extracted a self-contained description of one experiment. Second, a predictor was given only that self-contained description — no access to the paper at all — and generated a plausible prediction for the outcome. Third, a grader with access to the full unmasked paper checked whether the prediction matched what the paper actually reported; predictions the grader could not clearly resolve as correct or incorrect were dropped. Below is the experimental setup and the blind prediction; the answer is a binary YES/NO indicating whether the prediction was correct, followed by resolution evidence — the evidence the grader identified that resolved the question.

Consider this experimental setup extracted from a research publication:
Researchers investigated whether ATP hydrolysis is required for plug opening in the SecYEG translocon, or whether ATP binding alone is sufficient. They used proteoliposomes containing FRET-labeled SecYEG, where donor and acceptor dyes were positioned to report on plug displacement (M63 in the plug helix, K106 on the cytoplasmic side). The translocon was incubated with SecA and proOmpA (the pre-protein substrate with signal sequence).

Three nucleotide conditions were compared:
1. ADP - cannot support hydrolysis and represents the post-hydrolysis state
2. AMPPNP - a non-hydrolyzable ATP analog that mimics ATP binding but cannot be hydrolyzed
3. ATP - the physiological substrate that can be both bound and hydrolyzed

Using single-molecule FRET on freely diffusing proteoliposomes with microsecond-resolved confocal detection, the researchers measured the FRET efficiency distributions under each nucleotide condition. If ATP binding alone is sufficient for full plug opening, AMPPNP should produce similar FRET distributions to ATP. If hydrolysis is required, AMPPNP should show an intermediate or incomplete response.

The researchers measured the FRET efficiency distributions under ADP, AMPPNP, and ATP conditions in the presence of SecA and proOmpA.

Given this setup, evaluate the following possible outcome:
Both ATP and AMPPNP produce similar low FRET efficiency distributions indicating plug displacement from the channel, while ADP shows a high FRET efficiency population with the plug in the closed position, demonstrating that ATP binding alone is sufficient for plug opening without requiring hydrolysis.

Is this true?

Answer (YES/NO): NO